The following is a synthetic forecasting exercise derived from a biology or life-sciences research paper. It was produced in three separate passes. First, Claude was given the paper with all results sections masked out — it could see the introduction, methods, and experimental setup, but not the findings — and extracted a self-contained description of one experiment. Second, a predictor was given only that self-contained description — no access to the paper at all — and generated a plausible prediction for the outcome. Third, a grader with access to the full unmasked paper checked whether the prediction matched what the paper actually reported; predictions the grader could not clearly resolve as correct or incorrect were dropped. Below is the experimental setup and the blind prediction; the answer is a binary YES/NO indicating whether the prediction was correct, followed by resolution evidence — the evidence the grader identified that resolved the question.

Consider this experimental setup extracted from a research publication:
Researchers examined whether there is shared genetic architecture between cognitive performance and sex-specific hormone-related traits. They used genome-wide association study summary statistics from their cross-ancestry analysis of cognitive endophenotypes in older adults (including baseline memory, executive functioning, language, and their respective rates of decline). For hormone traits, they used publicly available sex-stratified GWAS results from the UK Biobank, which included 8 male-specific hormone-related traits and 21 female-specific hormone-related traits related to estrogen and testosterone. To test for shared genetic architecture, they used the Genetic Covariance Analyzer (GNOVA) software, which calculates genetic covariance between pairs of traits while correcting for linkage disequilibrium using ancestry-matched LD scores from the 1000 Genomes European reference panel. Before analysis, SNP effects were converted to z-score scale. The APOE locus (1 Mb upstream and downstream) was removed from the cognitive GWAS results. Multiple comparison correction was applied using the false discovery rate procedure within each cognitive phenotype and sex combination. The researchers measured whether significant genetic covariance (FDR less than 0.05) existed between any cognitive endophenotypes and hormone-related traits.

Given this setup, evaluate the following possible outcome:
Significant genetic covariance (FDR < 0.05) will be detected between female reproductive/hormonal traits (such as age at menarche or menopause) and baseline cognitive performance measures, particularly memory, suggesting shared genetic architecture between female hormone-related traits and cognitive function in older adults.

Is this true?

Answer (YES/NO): YES